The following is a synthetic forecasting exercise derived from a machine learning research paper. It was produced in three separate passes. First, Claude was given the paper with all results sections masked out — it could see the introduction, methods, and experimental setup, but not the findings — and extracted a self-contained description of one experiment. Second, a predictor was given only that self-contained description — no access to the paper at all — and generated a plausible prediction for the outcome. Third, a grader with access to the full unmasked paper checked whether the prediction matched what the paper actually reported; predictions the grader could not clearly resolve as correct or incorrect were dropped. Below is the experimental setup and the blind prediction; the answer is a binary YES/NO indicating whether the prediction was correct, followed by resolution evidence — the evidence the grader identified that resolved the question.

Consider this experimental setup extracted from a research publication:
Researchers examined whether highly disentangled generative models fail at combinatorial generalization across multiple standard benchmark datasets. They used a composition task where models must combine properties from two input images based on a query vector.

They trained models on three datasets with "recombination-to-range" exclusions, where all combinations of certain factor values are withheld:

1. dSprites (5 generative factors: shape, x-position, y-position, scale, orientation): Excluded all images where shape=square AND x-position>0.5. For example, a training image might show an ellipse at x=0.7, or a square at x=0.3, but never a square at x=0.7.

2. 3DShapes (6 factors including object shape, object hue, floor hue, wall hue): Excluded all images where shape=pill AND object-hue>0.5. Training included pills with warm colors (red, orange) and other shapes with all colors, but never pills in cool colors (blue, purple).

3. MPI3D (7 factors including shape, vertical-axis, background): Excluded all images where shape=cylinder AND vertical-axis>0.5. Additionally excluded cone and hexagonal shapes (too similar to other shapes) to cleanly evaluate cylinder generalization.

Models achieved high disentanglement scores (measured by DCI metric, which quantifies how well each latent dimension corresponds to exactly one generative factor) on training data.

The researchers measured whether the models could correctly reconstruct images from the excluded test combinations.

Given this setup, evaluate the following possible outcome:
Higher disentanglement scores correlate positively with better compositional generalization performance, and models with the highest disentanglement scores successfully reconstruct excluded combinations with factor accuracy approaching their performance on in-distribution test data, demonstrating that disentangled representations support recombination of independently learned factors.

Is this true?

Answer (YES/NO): NO